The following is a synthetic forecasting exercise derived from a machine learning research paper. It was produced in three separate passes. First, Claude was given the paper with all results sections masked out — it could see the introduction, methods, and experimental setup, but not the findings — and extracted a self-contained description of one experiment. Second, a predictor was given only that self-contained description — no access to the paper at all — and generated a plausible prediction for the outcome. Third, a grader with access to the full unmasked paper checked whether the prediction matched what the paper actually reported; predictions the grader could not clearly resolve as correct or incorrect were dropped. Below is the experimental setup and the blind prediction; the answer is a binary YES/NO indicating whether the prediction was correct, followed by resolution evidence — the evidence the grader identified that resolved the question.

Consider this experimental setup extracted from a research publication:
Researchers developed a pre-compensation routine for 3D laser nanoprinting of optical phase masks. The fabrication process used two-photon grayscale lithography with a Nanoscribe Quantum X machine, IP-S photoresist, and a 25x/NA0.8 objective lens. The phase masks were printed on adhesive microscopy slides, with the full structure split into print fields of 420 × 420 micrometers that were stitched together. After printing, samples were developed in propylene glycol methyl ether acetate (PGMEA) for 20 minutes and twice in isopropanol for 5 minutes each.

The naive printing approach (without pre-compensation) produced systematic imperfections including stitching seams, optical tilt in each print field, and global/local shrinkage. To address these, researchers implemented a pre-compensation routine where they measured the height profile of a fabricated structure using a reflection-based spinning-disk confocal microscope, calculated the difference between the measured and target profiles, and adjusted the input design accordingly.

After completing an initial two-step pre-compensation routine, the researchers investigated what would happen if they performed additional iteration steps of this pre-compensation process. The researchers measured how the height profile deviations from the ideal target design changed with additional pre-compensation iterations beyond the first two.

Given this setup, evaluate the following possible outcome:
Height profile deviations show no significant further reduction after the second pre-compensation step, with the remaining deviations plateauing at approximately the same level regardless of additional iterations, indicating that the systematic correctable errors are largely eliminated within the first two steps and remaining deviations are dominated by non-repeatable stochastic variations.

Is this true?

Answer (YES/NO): NO